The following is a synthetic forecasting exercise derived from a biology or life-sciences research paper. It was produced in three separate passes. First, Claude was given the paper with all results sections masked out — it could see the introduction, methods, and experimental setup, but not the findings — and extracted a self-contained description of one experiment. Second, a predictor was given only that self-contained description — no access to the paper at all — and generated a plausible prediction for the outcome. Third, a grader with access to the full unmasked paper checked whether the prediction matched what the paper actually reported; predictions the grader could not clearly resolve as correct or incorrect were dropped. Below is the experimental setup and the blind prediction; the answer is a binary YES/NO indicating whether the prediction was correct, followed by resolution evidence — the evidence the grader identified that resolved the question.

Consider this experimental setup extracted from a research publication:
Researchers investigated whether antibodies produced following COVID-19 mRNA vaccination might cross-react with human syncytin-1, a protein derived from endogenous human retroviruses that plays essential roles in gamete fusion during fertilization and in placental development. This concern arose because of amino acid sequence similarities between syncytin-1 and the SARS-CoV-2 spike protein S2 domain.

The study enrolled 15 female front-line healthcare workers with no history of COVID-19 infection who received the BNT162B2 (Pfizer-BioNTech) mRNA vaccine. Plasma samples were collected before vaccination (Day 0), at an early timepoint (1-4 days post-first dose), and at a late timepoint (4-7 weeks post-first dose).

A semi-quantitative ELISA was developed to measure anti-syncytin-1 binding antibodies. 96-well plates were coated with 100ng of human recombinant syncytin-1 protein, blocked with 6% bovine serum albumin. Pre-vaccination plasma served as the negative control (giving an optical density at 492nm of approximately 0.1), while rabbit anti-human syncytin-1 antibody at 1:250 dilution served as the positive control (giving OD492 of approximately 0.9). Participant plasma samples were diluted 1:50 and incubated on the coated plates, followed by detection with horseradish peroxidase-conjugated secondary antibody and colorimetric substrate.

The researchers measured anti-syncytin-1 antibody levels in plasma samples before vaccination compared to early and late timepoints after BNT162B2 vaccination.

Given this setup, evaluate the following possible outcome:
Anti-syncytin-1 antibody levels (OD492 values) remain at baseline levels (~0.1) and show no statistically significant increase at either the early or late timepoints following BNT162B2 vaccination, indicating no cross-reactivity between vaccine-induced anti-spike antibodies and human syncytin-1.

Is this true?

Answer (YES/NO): YES